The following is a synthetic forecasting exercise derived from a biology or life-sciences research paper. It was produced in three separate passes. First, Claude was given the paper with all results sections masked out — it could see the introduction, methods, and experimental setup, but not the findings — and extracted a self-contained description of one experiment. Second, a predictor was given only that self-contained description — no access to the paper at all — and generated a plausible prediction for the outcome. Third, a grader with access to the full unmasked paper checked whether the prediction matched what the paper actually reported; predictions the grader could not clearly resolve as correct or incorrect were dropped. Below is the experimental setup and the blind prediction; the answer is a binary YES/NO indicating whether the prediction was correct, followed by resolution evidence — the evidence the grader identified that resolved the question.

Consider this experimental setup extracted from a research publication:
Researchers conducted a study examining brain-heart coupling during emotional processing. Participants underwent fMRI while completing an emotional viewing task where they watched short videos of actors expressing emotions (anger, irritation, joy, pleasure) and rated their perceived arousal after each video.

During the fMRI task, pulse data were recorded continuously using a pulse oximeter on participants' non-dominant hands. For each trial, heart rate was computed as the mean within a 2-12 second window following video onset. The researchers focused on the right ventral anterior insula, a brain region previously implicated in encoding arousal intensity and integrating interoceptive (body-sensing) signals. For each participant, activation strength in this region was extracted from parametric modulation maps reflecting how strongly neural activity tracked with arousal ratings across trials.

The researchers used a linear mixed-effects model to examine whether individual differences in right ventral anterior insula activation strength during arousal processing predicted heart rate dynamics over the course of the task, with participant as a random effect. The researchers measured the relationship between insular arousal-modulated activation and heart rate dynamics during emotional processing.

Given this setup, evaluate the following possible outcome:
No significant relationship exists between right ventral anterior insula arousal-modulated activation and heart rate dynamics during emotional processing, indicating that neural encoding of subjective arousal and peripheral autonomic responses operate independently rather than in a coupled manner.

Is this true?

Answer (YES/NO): NO